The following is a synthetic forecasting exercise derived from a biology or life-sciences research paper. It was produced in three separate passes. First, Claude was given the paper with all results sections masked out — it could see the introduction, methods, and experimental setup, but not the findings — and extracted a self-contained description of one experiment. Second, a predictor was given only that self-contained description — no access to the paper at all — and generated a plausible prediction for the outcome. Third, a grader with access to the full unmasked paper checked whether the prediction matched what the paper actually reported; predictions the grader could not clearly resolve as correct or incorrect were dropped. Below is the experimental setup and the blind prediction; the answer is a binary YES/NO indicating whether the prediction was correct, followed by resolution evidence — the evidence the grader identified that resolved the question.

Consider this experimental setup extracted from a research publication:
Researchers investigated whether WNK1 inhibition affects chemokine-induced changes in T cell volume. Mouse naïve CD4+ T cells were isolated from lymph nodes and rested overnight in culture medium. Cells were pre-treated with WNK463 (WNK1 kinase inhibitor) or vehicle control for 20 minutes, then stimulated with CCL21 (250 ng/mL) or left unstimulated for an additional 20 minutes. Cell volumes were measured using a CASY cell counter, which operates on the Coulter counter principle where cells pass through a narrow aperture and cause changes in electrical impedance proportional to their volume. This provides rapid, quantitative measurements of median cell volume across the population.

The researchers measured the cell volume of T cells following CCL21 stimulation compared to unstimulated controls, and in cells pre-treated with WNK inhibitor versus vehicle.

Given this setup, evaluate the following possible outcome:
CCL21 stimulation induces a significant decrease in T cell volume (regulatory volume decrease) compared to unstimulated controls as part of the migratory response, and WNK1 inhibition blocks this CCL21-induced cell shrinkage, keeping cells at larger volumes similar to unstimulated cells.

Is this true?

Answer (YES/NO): NO